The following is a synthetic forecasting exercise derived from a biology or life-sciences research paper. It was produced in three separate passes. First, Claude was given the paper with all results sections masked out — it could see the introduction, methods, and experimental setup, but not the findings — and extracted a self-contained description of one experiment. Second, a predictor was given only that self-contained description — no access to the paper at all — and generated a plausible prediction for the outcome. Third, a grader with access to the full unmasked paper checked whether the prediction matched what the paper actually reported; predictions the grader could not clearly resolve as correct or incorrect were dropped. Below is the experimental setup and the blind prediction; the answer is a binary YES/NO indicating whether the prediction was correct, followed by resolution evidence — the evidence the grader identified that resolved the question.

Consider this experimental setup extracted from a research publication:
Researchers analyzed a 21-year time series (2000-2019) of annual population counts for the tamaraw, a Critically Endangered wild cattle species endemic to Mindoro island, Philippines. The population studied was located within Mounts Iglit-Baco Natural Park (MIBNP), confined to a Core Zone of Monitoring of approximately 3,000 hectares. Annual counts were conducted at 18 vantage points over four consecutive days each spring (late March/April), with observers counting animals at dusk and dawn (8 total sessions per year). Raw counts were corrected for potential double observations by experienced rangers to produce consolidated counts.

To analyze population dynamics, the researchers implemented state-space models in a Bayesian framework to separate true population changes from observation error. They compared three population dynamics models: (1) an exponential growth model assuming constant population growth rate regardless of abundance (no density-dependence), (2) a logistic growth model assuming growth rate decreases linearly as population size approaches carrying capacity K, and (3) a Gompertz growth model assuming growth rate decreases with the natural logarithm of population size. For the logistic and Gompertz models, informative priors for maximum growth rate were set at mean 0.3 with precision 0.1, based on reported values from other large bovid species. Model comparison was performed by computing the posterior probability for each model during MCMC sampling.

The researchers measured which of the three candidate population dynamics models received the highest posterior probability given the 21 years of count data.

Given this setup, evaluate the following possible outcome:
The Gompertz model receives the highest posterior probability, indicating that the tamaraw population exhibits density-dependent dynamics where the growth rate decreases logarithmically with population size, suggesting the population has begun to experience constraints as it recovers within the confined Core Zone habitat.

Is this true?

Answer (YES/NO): NO